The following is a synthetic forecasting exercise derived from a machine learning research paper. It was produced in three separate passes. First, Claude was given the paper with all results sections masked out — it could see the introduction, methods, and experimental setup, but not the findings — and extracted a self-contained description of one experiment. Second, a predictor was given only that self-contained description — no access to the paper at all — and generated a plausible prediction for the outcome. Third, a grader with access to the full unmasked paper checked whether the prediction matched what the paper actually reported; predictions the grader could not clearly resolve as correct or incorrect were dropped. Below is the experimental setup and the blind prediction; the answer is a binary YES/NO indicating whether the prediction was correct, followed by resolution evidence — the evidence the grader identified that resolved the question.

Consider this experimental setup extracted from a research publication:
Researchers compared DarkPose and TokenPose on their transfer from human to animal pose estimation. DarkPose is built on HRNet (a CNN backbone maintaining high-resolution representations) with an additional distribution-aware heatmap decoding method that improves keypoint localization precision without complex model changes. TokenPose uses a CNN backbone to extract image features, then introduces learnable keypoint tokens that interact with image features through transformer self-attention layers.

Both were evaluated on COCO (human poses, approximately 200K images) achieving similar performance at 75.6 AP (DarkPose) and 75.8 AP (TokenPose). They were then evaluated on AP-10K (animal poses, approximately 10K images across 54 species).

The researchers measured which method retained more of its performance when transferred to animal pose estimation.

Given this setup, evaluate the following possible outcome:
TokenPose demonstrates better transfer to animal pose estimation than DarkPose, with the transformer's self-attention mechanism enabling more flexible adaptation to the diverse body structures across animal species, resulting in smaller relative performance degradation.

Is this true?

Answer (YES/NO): NO